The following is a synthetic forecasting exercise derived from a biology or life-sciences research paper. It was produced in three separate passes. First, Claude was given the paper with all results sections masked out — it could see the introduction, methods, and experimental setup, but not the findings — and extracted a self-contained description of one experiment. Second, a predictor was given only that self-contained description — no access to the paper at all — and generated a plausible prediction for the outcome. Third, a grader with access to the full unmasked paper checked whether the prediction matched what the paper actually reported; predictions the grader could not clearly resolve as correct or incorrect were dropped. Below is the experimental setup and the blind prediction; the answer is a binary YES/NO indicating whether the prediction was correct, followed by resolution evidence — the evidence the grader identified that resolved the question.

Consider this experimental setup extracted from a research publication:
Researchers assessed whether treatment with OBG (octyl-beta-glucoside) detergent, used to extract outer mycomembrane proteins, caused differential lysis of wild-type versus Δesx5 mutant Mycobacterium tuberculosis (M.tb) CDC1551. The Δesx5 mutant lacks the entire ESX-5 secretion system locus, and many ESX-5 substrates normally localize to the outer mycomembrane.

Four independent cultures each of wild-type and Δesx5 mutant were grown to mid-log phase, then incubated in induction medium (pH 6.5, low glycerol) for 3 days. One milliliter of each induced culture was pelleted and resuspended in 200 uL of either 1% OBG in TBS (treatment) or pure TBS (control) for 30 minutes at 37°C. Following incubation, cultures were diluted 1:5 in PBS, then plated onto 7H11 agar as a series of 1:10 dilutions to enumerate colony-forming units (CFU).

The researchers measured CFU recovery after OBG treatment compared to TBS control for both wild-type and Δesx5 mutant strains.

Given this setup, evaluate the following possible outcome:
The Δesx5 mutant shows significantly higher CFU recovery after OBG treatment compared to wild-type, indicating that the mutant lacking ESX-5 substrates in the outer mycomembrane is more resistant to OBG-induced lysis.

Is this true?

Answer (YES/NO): NO